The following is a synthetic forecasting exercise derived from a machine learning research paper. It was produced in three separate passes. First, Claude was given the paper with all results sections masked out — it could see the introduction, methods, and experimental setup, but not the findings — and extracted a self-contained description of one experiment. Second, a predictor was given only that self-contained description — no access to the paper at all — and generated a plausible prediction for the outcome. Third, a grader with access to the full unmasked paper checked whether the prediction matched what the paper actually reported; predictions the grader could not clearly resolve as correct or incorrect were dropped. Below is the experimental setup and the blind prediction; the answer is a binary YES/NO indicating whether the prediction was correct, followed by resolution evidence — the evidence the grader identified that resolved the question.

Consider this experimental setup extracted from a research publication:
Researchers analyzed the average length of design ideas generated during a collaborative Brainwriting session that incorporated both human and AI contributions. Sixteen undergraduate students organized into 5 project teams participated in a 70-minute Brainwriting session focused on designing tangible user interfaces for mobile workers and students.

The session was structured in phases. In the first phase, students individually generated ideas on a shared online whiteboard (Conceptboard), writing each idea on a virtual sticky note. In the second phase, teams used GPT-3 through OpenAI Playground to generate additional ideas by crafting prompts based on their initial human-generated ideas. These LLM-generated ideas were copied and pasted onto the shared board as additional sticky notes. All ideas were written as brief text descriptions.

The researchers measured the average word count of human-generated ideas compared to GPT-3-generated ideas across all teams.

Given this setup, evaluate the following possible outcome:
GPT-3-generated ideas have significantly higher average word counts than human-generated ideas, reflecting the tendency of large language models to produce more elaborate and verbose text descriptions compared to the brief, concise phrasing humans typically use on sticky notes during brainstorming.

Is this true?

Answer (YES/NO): NO